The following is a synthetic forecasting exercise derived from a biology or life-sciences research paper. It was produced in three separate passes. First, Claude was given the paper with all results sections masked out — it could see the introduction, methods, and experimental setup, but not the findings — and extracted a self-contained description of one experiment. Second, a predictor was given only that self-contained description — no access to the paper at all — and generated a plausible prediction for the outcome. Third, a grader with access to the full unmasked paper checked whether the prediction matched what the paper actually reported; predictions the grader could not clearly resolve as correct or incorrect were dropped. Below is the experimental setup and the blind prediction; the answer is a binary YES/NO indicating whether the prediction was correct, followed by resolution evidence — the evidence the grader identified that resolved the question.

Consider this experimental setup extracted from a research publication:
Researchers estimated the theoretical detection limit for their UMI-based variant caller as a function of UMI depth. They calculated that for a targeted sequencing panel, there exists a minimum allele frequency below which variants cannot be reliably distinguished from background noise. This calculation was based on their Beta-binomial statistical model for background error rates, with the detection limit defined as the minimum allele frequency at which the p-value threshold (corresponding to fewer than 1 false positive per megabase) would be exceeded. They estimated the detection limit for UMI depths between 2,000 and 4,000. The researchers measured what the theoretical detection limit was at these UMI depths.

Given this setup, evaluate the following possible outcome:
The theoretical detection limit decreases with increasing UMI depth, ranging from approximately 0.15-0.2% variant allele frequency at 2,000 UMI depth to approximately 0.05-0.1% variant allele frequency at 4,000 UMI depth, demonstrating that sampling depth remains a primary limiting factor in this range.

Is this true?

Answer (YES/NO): NO